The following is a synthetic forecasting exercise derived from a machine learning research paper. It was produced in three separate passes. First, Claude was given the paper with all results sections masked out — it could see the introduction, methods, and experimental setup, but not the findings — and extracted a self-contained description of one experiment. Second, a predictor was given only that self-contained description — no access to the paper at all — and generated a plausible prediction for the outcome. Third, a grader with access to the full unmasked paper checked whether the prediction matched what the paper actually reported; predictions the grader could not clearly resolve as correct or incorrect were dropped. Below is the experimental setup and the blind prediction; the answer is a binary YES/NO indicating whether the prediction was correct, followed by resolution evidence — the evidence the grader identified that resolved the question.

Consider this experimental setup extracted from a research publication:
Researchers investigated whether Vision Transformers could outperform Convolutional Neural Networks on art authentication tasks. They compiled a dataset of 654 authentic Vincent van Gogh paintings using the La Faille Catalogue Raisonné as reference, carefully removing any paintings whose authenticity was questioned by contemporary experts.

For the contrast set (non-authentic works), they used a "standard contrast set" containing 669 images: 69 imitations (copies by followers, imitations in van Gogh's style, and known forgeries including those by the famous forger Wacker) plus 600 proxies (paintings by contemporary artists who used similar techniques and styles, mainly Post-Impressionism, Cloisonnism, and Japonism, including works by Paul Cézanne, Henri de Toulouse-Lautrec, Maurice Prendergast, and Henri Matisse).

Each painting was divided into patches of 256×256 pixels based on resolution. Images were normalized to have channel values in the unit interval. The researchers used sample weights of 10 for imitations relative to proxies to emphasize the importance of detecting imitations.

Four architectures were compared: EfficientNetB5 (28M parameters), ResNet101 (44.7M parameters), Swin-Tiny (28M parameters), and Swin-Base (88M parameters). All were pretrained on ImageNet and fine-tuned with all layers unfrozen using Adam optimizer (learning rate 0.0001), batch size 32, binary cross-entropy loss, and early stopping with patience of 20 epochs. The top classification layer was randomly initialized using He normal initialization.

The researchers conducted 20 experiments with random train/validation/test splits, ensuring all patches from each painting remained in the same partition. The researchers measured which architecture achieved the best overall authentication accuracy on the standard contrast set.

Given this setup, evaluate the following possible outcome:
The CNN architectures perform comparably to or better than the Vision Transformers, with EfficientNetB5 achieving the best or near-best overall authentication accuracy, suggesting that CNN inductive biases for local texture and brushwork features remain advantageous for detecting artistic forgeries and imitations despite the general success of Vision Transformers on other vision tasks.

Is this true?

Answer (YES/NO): NO